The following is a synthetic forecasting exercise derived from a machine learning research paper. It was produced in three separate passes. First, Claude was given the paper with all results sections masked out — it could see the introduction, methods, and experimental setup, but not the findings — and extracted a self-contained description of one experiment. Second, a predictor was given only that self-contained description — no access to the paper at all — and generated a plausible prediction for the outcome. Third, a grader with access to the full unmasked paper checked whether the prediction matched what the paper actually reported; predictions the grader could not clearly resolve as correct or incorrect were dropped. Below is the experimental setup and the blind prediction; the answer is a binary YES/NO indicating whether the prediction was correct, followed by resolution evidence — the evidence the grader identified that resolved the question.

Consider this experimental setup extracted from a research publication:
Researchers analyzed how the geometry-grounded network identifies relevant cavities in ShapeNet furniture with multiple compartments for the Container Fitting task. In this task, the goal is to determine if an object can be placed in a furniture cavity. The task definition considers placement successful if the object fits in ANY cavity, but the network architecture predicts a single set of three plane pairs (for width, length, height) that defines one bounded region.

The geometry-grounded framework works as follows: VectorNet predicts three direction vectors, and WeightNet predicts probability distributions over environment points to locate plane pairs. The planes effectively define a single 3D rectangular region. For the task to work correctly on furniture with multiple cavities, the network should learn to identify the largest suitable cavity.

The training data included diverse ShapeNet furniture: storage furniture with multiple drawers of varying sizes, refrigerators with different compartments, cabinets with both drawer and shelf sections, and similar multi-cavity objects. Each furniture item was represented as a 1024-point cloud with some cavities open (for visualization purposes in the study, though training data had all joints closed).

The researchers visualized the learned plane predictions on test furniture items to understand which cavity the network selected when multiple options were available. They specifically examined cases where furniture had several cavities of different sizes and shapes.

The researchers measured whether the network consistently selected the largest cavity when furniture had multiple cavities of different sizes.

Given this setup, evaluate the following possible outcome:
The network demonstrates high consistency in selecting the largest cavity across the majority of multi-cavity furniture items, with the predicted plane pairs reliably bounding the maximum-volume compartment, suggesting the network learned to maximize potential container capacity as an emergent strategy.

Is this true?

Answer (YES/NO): YES